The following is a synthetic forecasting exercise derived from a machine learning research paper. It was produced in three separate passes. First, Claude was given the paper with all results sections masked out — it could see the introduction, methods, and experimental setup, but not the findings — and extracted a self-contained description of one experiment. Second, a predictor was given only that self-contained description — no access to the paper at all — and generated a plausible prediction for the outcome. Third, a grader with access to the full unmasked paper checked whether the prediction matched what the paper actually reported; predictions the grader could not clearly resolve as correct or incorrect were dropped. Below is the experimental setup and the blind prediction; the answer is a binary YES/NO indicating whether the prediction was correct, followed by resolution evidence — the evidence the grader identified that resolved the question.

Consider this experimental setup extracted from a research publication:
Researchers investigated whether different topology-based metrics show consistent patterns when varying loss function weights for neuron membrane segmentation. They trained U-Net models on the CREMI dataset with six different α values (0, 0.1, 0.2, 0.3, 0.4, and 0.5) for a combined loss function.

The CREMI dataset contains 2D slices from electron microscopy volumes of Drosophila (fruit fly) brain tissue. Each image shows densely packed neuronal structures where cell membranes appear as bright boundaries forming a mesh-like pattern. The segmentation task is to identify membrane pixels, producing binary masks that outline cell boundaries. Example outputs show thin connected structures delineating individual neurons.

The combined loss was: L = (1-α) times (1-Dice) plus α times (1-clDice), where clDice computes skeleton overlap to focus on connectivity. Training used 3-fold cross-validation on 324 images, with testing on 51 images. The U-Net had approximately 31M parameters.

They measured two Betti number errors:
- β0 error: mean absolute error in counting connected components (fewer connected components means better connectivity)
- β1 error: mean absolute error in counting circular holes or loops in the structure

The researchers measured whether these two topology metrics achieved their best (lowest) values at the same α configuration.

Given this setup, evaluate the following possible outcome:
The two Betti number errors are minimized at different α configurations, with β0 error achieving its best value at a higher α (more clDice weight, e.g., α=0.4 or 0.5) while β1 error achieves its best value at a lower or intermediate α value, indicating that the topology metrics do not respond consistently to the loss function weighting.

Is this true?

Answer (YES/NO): NO